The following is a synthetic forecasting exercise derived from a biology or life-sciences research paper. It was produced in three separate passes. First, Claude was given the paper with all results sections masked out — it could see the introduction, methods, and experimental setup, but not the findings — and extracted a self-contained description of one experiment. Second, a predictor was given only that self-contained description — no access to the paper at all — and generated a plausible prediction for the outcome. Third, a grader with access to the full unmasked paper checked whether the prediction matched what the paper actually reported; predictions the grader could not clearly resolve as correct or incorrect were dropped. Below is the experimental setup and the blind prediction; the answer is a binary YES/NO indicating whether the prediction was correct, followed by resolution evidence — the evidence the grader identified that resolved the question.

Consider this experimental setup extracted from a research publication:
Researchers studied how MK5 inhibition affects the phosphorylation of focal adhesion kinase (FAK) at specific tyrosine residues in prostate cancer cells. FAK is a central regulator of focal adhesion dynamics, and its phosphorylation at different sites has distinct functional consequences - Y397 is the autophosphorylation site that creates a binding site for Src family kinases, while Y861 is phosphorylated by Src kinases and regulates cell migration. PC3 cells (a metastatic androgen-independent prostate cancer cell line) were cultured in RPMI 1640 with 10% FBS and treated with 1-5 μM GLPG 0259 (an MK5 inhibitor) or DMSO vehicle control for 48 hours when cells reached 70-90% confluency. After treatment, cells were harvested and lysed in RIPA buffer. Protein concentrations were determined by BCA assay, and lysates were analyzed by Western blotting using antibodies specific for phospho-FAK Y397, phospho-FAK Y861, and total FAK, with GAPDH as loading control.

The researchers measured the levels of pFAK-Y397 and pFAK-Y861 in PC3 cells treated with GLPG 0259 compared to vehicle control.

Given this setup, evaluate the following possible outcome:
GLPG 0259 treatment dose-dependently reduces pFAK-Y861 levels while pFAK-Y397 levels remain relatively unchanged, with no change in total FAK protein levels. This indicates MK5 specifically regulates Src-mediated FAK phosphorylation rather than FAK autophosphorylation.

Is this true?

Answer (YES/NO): NO